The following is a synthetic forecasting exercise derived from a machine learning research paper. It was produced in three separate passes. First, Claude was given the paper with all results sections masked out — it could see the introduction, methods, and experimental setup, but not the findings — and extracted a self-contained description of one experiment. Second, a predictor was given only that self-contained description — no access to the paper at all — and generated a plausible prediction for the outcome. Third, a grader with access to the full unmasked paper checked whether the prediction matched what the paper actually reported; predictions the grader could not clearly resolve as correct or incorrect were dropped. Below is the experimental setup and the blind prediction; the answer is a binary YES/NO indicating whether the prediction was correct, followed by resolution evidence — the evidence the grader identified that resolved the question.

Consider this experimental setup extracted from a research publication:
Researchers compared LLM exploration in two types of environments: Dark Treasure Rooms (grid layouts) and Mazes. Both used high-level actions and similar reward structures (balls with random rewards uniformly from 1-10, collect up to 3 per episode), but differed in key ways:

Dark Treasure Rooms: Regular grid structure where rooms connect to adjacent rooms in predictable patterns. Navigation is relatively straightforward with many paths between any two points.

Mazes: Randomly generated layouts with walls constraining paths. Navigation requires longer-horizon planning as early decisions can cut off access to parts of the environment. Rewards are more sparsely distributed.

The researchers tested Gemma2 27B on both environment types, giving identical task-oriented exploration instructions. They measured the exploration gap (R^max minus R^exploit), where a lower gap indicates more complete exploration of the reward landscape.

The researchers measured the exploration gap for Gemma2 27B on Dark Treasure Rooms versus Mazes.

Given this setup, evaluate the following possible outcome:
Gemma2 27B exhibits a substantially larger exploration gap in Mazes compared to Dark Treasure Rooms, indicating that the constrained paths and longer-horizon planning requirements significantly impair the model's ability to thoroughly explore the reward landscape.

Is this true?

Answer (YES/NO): YES